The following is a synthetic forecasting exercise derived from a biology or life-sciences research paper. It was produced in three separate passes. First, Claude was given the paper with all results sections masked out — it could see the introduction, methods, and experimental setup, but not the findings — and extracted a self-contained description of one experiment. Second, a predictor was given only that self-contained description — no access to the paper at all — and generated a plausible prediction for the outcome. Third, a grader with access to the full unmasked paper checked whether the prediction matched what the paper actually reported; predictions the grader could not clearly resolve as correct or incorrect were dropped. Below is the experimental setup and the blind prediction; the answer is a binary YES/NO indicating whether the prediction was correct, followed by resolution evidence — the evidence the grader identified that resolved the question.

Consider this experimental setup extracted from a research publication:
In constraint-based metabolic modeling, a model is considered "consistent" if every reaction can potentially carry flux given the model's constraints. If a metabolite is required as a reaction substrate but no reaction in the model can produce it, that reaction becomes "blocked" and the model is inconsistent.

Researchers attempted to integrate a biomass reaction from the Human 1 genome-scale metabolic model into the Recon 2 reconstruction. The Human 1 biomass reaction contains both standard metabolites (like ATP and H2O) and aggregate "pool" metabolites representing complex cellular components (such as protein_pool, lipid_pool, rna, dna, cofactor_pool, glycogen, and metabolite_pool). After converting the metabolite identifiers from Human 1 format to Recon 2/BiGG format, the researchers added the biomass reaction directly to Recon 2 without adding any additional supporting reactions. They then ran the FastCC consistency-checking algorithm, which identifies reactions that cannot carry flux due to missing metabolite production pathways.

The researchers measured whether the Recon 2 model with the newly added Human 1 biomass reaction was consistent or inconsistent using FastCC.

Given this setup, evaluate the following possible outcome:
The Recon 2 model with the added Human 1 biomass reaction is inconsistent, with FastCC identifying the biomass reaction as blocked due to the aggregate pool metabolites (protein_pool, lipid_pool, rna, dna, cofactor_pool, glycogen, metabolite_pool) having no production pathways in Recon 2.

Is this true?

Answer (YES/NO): YES